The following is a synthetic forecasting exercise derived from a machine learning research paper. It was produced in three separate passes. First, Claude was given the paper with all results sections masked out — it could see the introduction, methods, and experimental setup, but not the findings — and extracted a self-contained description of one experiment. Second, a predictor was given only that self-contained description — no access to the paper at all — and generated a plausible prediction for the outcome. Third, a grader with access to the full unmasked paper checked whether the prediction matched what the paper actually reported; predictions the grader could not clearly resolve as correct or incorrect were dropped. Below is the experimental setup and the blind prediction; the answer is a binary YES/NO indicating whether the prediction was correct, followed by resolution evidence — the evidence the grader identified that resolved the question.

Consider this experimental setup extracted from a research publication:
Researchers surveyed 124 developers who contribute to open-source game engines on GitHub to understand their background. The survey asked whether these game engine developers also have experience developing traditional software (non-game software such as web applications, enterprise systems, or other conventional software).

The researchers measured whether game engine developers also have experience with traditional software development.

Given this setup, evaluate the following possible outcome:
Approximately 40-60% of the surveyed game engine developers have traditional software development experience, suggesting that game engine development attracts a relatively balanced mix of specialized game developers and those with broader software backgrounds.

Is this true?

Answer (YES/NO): NO